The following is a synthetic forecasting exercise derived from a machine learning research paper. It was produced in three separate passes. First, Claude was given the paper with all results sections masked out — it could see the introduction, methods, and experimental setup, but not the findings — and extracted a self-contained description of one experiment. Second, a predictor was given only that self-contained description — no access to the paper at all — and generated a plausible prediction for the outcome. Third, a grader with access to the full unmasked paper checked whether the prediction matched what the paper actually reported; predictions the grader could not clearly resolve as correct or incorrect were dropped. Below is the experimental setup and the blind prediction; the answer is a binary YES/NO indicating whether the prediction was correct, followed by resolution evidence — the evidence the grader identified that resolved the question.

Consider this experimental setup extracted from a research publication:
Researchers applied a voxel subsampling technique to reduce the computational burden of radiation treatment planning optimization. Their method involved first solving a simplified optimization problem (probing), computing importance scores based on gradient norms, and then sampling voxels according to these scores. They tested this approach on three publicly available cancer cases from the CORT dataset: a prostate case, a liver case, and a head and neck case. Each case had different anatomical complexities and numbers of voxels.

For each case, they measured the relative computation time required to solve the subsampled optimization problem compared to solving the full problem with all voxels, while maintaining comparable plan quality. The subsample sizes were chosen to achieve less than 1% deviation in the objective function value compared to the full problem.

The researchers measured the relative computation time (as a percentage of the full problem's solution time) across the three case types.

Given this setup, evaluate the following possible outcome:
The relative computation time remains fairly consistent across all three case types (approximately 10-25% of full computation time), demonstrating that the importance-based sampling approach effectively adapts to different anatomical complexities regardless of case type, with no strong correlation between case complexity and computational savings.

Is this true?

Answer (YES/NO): NO